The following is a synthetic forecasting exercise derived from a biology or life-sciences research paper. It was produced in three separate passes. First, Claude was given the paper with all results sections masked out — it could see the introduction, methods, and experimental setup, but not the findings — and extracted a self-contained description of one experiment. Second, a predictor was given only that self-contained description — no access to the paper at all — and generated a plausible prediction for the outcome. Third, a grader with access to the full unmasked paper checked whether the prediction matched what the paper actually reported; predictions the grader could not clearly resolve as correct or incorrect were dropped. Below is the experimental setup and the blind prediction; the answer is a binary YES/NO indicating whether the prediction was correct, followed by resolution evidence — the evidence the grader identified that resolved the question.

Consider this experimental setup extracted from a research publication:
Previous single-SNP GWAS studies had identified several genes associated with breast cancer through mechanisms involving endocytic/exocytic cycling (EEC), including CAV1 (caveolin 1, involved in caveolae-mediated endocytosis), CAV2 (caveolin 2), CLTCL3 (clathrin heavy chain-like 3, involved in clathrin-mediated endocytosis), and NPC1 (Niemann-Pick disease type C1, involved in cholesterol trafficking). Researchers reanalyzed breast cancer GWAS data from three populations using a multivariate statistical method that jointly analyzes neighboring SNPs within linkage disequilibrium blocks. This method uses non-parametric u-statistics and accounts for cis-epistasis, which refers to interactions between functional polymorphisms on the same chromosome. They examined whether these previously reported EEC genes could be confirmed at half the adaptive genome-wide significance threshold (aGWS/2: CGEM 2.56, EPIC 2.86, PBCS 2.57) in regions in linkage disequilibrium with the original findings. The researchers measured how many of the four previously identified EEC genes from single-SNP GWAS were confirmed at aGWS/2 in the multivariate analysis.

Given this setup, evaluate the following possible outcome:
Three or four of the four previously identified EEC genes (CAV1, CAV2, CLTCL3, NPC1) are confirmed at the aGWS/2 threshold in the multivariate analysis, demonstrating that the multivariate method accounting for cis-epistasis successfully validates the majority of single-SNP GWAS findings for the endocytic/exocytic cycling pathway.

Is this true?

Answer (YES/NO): YES